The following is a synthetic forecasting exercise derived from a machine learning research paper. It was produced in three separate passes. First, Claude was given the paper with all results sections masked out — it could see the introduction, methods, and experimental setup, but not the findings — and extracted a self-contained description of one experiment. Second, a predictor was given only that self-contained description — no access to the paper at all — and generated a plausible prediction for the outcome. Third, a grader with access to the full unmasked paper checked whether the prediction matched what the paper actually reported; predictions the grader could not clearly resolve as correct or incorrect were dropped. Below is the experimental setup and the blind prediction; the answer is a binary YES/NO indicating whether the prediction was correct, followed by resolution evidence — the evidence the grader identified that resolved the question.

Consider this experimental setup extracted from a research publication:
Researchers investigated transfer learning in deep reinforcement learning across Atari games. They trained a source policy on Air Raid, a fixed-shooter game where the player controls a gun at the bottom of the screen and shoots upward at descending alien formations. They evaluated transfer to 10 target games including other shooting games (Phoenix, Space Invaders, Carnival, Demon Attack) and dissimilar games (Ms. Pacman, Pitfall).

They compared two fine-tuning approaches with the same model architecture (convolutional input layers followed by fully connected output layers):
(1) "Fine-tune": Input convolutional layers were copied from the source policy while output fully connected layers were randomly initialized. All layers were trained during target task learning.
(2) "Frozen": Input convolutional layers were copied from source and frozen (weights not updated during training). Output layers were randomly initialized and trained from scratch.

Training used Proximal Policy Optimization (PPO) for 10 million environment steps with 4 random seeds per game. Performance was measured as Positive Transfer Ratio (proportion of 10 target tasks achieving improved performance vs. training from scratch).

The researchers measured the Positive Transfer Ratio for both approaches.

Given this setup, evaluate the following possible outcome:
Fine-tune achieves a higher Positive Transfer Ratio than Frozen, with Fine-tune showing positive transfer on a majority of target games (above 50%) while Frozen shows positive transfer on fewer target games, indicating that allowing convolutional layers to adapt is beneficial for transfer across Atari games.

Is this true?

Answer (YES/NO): NO